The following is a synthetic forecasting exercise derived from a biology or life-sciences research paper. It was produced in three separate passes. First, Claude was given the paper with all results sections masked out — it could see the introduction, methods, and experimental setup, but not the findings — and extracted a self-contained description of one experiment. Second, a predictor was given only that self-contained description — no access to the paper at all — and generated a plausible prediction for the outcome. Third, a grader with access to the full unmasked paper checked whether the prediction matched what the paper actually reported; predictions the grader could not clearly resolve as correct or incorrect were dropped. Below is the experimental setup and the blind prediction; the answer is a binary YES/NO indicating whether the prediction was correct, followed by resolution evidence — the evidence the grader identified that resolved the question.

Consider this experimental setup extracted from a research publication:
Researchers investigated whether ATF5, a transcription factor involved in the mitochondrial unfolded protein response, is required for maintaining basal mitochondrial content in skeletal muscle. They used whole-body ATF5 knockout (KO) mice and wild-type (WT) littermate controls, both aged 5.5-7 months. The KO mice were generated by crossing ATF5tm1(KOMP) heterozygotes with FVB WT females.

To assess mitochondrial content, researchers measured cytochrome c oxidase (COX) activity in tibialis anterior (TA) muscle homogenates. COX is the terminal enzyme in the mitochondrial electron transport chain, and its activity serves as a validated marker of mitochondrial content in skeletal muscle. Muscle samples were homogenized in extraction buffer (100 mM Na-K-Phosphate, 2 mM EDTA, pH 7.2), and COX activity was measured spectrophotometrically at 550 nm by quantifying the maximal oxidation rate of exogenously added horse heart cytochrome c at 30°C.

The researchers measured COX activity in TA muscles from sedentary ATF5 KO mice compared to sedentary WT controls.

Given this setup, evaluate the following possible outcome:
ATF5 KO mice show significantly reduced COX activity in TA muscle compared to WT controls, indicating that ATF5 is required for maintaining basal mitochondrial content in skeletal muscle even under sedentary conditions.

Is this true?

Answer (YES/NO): NO